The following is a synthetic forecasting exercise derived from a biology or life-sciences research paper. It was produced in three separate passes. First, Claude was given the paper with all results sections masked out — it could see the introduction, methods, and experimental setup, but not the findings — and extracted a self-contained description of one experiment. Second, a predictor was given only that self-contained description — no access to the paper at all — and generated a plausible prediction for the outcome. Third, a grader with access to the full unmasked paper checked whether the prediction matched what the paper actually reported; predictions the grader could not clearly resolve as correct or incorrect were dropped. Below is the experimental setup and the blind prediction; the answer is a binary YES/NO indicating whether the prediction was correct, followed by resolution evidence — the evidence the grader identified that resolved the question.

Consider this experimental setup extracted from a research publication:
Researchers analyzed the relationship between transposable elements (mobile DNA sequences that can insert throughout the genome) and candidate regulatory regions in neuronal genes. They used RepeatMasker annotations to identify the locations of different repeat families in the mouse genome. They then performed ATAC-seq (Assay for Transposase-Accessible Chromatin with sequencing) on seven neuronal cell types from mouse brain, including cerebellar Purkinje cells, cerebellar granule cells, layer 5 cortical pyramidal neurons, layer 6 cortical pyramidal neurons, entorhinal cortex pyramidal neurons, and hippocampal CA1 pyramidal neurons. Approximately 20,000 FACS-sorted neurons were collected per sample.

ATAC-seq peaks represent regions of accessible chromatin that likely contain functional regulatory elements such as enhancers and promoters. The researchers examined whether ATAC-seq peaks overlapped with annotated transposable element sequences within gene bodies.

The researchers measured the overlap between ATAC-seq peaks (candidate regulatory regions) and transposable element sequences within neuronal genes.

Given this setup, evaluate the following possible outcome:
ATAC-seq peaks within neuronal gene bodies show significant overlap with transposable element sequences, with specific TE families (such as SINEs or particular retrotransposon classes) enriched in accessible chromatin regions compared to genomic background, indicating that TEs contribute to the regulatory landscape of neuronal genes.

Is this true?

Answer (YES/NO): NO